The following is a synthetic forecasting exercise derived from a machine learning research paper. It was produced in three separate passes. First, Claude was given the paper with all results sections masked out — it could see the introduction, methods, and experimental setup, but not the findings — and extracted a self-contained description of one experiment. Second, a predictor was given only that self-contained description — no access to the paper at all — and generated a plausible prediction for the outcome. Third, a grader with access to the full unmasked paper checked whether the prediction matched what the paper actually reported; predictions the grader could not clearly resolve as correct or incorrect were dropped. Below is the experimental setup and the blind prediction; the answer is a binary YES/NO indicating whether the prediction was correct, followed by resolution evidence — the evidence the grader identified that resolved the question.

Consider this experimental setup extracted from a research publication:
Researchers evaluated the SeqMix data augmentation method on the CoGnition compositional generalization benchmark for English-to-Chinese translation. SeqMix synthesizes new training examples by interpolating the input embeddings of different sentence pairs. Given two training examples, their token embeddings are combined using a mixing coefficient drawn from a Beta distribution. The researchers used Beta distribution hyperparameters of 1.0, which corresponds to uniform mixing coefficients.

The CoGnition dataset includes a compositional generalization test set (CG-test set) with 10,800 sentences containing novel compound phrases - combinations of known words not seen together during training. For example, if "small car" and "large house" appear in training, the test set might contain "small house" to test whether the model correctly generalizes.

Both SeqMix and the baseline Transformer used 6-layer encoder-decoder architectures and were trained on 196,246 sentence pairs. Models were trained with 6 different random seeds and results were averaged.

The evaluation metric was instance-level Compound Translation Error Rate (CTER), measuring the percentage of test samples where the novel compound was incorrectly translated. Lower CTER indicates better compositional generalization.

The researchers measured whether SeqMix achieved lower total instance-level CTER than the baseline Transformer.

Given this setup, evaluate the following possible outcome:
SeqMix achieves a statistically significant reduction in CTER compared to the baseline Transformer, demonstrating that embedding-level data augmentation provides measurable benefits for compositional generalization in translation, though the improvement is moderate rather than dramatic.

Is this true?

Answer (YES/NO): NO